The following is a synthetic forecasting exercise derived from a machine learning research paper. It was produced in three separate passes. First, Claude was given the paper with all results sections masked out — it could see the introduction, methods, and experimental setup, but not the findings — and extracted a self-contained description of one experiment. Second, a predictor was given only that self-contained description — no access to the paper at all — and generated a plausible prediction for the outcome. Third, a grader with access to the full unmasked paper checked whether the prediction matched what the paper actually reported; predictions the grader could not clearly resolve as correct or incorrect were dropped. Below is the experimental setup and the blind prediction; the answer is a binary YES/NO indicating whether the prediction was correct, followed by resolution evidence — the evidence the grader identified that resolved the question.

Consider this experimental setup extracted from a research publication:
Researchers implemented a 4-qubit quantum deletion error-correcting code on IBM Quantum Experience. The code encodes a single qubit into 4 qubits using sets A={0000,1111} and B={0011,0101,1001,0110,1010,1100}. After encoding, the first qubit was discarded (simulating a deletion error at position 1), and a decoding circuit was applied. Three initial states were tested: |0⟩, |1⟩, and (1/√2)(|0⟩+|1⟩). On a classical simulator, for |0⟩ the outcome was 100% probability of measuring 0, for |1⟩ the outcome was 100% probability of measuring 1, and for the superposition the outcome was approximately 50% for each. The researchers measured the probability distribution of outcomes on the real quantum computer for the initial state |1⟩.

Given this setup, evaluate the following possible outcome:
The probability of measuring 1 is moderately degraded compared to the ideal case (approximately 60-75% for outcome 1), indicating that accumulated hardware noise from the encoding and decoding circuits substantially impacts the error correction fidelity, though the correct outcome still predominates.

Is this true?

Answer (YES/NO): YES